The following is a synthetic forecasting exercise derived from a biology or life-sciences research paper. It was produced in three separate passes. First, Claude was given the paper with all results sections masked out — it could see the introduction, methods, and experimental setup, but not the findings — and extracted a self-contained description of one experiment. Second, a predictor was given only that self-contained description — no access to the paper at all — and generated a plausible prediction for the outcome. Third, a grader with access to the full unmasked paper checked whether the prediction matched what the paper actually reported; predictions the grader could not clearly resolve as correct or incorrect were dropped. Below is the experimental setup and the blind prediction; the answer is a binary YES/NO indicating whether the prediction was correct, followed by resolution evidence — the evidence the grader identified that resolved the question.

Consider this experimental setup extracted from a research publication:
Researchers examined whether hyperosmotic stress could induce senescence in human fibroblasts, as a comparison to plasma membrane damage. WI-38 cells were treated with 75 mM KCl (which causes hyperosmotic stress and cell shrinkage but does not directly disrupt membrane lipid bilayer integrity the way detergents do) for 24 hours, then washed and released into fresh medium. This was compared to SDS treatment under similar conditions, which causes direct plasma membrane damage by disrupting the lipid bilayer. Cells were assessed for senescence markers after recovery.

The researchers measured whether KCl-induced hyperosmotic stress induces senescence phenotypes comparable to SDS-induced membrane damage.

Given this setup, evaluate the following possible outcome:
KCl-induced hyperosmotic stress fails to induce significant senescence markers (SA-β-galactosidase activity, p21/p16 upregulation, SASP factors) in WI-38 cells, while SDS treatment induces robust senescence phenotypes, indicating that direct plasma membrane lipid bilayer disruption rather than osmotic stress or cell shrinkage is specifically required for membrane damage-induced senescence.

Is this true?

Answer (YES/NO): NO